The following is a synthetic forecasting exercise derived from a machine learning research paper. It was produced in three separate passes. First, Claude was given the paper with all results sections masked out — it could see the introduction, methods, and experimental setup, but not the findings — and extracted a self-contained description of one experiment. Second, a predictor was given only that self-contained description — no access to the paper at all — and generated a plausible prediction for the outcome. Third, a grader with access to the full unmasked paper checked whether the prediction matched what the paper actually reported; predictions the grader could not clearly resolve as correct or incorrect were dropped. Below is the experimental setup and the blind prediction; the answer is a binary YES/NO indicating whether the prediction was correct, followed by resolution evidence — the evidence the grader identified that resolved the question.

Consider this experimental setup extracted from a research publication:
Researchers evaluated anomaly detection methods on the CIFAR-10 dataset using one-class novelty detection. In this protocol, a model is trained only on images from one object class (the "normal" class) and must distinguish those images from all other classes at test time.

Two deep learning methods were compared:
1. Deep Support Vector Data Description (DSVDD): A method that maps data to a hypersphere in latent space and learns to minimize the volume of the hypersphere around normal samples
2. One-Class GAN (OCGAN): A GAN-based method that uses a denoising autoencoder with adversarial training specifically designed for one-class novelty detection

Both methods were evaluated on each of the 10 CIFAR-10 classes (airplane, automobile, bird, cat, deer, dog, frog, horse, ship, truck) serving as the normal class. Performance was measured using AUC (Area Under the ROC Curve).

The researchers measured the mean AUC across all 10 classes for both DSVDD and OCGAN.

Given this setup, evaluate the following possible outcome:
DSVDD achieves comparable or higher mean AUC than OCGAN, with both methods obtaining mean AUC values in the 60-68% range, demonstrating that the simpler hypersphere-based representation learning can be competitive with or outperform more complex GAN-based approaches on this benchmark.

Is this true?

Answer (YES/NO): NO